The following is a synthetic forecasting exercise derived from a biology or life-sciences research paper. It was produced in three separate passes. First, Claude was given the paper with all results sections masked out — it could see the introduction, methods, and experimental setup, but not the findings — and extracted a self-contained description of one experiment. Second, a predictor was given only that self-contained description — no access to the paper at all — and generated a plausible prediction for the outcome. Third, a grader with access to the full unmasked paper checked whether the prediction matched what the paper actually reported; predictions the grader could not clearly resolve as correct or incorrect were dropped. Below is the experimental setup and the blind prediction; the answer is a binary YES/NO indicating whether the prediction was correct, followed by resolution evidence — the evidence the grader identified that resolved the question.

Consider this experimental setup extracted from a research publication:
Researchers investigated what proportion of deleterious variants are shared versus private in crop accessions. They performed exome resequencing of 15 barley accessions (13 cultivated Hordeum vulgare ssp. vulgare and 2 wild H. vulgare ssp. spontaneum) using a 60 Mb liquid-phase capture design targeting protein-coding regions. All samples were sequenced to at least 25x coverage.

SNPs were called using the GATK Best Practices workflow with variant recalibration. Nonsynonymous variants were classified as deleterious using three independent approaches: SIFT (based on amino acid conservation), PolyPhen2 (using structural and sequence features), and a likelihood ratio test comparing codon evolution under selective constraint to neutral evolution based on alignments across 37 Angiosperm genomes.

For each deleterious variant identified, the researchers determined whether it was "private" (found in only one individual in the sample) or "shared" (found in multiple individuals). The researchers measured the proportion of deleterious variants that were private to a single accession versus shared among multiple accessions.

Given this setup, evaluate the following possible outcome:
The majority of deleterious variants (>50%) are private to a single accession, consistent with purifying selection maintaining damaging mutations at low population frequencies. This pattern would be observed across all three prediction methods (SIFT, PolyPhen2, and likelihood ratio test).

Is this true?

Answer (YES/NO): NO